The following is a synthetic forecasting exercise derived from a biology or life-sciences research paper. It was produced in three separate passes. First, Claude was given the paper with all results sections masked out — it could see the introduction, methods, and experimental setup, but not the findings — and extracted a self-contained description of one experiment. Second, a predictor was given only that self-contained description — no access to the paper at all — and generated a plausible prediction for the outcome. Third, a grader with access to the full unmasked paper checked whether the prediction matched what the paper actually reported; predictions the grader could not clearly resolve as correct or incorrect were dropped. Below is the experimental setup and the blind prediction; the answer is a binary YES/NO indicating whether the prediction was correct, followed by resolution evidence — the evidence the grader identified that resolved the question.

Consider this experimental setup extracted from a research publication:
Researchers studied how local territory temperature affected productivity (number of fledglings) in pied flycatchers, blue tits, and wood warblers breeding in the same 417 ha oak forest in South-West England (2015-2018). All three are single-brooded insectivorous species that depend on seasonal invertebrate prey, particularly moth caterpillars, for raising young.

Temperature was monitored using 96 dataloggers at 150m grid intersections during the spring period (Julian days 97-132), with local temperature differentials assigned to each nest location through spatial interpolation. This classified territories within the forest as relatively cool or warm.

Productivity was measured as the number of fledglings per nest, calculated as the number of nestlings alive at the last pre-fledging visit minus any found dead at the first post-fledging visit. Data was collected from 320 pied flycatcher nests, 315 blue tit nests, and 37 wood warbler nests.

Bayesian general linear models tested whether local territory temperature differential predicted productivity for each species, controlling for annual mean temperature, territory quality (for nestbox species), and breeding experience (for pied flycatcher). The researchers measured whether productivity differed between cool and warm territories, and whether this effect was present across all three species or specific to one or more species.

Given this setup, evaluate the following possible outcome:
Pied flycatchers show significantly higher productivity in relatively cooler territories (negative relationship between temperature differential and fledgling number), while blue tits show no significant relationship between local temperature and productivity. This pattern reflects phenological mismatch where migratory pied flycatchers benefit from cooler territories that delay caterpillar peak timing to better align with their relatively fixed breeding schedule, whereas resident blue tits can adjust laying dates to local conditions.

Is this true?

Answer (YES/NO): YES